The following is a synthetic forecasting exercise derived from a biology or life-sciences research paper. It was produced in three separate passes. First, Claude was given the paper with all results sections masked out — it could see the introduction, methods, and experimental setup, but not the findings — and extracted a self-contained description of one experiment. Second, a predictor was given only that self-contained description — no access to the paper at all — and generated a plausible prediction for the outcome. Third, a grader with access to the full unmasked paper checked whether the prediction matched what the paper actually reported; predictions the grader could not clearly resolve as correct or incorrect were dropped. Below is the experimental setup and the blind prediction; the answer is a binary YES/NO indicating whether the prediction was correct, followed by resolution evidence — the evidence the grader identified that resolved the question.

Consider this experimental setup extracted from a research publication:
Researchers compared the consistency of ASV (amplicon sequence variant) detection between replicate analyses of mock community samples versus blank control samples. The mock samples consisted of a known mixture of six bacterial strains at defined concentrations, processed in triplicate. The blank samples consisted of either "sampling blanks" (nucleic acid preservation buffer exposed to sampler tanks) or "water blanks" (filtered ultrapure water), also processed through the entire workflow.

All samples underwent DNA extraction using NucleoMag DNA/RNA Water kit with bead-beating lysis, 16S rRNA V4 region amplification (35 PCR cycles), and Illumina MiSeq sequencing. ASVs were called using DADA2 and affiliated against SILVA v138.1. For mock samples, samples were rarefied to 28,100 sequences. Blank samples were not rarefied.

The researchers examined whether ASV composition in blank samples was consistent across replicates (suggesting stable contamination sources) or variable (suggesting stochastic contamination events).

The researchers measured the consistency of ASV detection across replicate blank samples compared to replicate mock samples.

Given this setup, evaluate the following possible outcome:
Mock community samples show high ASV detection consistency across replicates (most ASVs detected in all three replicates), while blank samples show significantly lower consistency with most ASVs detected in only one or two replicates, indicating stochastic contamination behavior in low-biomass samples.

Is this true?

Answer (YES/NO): YES